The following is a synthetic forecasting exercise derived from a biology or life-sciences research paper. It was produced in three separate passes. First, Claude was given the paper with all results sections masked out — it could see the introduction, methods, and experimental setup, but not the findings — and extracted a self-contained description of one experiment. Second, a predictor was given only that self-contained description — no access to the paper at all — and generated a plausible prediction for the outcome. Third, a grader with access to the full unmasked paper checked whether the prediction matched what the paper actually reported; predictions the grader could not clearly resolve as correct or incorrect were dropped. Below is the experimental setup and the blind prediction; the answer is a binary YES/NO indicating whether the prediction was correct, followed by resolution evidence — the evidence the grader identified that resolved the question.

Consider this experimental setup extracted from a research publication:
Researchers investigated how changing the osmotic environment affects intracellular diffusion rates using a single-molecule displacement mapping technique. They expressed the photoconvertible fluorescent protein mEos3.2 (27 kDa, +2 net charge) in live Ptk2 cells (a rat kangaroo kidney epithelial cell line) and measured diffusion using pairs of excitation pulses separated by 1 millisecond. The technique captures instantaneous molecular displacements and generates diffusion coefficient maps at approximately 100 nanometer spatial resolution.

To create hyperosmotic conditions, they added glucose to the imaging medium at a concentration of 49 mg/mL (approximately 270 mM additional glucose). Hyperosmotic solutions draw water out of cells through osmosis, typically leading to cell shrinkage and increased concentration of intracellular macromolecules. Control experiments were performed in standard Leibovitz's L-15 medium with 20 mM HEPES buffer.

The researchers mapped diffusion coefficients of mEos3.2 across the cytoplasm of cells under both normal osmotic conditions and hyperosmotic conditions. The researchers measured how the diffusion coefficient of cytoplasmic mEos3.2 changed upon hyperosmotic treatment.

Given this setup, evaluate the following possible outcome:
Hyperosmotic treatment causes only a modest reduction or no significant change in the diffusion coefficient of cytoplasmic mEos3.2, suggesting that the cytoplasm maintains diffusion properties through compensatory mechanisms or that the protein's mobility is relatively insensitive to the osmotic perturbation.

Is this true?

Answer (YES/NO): NO